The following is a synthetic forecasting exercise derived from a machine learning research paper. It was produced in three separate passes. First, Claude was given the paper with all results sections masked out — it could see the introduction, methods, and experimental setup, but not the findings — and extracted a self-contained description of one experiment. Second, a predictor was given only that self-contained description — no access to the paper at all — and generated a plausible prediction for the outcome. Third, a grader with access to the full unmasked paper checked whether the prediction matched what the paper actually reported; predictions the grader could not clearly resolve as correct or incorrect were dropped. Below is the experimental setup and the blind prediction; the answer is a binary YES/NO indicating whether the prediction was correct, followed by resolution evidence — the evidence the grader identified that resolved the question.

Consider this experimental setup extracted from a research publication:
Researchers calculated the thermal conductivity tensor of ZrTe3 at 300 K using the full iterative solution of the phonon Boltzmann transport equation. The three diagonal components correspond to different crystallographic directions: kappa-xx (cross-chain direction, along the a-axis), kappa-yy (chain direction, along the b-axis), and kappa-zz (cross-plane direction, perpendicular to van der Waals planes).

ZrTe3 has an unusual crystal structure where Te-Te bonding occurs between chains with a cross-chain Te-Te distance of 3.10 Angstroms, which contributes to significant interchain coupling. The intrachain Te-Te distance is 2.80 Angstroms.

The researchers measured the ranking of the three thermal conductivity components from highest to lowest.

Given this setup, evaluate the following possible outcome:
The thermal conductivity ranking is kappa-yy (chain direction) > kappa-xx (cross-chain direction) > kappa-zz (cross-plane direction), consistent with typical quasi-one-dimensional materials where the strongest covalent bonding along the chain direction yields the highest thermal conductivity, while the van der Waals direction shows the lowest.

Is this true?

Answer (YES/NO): YES